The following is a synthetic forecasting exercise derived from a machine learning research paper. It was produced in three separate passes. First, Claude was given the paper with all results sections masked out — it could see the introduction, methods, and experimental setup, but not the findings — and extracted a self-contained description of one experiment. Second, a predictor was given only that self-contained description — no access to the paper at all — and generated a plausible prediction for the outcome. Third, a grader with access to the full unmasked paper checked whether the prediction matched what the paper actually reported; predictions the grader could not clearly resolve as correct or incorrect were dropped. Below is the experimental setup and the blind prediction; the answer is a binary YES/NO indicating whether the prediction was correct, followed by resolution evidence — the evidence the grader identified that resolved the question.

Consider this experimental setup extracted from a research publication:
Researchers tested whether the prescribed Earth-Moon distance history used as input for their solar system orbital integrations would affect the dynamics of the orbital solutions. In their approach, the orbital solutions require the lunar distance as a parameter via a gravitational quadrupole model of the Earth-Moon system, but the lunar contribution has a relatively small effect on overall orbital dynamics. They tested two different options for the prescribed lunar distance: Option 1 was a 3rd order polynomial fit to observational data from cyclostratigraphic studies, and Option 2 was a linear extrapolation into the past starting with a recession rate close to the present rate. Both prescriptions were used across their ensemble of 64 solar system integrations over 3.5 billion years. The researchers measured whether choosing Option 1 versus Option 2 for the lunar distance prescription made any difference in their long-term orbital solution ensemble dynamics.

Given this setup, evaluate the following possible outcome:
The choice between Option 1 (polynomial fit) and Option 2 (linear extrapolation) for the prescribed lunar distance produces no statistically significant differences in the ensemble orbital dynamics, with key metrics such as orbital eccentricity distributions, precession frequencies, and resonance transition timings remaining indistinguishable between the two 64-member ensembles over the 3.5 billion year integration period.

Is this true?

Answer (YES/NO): YES